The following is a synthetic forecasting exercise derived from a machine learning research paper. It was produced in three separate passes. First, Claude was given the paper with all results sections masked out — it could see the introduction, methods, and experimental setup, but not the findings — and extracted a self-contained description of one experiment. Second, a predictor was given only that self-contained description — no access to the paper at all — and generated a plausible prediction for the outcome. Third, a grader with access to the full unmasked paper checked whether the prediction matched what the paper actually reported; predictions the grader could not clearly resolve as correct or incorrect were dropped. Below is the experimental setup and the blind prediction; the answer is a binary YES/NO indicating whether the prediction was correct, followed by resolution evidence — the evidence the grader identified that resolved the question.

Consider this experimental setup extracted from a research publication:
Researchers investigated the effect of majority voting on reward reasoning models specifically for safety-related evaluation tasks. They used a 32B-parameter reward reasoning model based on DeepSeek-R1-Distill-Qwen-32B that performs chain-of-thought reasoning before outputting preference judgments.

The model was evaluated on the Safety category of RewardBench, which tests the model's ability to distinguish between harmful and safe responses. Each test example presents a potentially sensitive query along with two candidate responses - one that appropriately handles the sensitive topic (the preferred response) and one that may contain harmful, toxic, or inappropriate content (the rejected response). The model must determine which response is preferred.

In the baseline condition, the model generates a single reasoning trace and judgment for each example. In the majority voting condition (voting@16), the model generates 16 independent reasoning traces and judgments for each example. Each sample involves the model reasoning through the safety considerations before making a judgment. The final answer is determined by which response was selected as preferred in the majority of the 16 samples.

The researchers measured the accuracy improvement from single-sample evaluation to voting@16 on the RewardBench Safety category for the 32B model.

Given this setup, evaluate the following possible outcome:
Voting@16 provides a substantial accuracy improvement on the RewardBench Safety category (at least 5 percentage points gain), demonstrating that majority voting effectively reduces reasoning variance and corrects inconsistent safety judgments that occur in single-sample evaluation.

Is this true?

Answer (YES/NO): NO